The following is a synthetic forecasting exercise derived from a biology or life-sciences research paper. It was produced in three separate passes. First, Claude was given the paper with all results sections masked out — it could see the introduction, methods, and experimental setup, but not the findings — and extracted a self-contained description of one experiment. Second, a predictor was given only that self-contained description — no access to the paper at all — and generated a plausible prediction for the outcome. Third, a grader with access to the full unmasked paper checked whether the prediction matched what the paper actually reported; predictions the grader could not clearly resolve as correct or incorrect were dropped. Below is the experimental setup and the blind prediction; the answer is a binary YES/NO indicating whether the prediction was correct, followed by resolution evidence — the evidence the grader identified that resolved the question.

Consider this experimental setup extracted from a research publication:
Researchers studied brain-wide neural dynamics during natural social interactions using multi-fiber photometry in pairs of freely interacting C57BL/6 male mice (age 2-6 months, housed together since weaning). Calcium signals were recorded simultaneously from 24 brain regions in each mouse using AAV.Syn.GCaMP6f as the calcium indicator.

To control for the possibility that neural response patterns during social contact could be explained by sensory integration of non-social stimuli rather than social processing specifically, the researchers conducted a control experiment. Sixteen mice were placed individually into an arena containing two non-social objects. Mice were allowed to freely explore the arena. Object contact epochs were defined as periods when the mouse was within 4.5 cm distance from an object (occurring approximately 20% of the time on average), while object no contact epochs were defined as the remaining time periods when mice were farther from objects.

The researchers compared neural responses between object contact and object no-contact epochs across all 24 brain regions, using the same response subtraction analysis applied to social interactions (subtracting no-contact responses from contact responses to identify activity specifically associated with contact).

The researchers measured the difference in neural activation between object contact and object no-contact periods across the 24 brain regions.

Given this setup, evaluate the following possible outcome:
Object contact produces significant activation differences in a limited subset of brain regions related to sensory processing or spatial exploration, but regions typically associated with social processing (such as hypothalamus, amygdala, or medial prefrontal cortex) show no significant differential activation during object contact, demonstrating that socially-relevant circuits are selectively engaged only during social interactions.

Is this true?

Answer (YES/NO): NO